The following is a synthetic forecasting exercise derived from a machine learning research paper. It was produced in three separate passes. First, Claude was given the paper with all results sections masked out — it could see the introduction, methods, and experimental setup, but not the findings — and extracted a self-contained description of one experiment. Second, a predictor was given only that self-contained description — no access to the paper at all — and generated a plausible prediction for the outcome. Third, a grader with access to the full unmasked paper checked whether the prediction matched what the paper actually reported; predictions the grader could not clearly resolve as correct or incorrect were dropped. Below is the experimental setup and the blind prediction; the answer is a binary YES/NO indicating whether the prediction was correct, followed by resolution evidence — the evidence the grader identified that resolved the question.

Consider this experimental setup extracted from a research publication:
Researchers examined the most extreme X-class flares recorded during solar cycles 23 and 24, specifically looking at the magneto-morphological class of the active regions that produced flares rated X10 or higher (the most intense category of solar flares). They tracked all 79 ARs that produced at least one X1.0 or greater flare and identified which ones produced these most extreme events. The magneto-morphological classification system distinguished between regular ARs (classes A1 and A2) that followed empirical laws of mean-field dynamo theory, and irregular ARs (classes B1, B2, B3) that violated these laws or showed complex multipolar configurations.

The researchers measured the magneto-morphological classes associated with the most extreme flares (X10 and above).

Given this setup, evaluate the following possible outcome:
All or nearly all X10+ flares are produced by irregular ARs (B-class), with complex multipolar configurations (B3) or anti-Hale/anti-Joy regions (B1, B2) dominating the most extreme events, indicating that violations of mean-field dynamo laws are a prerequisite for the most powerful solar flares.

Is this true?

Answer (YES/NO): YES